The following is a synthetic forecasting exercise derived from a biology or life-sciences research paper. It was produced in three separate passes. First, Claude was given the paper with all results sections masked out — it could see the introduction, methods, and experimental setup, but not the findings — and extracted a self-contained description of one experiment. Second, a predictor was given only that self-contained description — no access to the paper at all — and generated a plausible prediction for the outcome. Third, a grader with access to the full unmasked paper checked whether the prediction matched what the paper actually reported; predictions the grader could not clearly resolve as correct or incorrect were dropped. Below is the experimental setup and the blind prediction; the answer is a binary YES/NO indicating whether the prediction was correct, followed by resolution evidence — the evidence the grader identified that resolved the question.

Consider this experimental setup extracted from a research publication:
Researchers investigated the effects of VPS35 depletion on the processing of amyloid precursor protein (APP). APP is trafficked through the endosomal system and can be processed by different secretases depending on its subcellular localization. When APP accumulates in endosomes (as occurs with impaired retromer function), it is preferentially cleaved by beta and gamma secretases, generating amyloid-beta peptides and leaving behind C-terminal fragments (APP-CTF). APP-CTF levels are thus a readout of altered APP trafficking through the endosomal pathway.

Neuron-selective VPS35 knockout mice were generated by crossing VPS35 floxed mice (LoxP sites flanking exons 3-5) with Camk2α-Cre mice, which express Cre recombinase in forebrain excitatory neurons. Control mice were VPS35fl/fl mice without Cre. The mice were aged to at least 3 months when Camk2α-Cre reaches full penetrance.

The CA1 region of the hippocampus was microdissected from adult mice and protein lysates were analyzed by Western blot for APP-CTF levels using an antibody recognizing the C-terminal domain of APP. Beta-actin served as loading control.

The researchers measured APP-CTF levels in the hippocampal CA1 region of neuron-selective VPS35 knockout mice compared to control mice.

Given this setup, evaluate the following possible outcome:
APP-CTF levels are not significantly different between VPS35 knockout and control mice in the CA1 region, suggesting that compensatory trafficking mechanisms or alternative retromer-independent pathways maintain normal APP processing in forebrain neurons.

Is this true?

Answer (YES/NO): NO